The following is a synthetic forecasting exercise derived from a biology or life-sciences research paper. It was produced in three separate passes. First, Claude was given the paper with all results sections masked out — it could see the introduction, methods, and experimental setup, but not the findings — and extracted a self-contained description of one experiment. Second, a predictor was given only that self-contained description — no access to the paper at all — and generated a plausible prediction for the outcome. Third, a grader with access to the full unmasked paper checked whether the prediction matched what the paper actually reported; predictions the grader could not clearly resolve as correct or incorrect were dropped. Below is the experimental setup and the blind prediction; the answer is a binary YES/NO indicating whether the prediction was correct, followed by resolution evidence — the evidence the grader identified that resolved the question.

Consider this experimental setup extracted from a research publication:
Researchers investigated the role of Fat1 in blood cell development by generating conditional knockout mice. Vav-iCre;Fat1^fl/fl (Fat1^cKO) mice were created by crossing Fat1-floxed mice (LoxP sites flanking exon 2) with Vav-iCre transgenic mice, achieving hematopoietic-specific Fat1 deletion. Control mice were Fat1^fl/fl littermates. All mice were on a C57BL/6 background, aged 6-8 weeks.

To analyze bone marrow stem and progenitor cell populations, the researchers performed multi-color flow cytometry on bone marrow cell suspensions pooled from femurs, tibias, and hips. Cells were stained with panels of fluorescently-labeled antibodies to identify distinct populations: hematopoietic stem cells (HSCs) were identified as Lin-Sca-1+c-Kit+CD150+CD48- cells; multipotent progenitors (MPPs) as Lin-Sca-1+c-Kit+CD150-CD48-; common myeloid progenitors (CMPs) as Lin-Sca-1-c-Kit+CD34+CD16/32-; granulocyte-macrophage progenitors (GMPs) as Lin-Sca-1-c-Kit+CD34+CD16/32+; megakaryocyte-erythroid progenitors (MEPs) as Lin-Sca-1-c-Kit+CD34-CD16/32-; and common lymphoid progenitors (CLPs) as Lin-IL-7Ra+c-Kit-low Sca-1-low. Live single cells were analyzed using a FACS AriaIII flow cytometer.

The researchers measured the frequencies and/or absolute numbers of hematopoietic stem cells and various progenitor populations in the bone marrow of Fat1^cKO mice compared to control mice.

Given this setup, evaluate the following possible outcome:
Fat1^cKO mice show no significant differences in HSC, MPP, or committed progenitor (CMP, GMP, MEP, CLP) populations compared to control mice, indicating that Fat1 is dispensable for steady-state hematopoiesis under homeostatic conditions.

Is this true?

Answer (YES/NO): YES